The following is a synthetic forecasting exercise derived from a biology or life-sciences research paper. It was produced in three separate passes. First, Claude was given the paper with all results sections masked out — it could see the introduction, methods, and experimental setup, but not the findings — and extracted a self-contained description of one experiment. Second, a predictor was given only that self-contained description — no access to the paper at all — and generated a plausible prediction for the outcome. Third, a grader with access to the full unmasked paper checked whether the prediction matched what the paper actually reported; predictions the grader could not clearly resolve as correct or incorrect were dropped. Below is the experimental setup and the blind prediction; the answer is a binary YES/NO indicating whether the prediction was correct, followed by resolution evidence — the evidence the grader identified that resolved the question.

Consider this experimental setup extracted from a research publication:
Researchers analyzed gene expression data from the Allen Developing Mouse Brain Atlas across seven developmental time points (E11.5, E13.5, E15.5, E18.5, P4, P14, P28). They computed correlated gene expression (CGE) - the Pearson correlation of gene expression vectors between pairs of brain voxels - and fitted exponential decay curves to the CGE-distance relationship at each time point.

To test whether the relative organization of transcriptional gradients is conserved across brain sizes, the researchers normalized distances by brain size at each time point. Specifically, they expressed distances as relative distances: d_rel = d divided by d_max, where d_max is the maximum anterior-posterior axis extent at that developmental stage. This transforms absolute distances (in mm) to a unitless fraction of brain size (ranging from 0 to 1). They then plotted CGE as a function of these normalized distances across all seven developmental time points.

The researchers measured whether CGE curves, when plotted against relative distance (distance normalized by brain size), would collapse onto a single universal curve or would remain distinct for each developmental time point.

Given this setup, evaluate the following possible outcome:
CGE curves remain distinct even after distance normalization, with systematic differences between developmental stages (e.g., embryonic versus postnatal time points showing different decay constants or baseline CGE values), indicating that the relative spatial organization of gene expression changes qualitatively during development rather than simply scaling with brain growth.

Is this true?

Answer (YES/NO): NO